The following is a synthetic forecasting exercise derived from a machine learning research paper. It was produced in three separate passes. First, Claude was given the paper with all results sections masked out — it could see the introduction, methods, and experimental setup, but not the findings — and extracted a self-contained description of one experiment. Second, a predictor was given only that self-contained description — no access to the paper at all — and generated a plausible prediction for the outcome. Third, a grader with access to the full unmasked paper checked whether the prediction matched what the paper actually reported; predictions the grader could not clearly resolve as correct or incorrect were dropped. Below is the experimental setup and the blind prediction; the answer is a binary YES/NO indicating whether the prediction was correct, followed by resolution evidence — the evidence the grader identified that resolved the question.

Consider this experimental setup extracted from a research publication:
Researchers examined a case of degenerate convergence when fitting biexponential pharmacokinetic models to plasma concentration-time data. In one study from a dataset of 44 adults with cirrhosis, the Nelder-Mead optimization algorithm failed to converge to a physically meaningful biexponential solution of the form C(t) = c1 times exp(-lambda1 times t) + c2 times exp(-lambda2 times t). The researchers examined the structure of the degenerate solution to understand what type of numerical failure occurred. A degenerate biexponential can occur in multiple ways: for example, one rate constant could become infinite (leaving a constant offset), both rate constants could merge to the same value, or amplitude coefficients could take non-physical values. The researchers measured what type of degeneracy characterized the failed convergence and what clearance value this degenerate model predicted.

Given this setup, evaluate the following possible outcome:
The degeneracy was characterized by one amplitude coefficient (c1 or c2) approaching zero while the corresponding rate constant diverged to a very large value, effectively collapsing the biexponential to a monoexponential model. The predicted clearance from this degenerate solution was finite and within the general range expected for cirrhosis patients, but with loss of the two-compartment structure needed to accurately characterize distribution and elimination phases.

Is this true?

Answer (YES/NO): NO